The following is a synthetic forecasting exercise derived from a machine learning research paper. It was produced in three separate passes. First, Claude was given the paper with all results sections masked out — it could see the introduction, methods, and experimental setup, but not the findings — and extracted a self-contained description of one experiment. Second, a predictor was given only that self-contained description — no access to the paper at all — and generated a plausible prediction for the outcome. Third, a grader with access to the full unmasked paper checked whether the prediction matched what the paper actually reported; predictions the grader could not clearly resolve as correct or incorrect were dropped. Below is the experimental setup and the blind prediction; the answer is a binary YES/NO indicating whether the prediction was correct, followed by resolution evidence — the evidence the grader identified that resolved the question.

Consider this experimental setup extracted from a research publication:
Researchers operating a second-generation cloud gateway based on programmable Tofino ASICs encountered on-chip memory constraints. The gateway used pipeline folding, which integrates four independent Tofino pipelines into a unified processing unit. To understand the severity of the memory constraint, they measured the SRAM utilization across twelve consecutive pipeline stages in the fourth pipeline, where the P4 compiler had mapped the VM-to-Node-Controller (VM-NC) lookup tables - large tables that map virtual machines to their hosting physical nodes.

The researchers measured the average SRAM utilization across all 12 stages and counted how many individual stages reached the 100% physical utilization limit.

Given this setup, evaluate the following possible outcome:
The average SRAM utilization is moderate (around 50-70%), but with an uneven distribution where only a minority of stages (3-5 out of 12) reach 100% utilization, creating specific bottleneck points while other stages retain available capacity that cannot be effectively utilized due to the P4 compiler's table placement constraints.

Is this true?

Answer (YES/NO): NO